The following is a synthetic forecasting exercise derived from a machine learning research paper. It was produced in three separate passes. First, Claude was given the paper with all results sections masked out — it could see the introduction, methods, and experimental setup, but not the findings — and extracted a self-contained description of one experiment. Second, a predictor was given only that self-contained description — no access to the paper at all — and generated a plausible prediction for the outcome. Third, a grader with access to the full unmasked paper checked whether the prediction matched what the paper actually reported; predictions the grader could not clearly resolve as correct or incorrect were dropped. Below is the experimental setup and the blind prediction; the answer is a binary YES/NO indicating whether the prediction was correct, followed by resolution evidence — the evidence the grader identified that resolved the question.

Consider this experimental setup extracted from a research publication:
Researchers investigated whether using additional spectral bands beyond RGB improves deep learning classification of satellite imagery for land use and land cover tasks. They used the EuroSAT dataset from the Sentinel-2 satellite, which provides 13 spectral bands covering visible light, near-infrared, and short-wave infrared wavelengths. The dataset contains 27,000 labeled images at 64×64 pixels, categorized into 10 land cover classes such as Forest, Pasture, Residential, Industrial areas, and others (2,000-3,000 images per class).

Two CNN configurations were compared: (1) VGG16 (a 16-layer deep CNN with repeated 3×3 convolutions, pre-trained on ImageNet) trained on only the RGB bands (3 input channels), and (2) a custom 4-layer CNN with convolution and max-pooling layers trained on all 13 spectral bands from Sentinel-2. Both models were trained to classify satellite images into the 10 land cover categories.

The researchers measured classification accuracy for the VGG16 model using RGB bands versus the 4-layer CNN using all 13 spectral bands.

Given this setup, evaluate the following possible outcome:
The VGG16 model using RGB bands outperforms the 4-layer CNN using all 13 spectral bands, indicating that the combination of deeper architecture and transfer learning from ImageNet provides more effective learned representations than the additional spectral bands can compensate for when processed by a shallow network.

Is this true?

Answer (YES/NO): NO